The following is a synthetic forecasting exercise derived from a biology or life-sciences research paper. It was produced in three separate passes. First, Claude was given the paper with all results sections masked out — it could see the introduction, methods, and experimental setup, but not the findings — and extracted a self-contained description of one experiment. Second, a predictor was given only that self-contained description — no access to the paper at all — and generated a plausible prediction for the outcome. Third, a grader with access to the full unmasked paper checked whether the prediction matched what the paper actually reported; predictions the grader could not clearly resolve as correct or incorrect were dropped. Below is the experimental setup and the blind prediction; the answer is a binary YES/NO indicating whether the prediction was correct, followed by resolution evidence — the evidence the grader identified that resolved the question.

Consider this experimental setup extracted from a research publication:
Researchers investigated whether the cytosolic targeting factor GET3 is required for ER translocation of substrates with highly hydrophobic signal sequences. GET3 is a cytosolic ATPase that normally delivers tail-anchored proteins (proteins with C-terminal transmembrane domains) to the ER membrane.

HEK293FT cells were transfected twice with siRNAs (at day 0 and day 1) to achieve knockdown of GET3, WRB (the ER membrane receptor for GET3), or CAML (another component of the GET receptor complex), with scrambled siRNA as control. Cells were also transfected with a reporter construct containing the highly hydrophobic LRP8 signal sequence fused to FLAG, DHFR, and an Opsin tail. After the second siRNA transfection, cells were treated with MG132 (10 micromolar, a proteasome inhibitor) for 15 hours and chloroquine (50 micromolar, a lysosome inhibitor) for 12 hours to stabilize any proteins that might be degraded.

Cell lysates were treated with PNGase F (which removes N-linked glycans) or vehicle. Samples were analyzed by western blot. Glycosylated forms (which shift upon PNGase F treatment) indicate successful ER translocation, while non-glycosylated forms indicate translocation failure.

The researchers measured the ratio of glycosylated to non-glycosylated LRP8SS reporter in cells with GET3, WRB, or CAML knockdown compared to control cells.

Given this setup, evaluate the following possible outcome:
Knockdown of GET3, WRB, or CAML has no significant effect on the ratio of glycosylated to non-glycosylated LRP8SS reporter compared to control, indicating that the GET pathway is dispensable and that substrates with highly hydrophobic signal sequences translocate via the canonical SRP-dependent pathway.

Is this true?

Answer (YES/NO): NO